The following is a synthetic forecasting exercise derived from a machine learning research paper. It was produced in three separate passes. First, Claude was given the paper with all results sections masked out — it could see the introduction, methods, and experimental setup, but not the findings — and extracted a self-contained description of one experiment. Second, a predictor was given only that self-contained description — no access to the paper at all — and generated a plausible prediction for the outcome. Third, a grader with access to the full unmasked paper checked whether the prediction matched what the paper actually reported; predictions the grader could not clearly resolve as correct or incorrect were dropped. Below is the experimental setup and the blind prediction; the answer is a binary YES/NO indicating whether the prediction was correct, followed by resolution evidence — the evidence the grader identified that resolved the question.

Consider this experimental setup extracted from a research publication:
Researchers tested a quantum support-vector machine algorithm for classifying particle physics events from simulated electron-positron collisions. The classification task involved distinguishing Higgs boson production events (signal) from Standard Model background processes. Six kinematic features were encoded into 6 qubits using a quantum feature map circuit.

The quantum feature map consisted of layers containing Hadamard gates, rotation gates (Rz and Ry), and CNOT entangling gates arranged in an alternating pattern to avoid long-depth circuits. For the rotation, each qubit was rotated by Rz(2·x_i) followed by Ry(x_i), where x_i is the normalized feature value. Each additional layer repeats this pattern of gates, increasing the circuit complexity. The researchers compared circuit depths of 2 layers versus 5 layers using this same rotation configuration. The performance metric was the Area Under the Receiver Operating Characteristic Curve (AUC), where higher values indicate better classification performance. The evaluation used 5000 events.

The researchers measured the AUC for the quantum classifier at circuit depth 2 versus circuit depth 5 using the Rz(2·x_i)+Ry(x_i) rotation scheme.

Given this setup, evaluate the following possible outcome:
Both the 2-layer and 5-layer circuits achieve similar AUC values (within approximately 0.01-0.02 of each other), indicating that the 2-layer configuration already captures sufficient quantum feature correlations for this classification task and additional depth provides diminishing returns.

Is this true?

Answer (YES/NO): YES